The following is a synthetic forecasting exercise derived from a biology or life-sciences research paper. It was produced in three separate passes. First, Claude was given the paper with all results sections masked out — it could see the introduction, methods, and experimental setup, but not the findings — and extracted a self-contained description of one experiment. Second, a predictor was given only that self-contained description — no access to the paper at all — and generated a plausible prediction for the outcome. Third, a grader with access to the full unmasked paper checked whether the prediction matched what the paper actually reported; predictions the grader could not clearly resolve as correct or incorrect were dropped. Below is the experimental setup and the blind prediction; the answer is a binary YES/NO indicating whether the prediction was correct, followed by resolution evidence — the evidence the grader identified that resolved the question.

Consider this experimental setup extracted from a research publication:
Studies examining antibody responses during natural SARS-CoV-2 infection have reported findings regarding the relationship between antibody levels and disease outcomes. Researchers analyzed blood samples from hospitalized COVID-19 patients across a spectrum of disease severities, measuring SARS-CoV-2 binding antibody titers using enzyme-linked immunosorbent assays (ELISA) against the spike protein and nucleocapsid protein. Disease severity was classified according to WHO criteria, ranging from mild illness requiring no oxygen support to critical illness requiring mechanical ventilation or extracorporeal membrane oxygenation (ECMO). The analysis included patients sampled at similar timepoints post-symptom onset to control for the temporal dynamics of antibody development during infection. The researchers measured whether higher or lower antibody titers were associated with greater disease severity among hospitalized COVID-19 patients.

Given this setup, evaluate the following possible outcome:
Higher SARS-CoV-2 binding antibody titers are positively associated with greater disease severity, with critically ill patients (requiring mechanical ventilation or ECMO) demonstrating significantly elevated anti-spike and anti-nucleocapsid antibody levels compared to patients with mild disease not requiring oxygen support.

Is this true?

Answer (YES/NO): YES